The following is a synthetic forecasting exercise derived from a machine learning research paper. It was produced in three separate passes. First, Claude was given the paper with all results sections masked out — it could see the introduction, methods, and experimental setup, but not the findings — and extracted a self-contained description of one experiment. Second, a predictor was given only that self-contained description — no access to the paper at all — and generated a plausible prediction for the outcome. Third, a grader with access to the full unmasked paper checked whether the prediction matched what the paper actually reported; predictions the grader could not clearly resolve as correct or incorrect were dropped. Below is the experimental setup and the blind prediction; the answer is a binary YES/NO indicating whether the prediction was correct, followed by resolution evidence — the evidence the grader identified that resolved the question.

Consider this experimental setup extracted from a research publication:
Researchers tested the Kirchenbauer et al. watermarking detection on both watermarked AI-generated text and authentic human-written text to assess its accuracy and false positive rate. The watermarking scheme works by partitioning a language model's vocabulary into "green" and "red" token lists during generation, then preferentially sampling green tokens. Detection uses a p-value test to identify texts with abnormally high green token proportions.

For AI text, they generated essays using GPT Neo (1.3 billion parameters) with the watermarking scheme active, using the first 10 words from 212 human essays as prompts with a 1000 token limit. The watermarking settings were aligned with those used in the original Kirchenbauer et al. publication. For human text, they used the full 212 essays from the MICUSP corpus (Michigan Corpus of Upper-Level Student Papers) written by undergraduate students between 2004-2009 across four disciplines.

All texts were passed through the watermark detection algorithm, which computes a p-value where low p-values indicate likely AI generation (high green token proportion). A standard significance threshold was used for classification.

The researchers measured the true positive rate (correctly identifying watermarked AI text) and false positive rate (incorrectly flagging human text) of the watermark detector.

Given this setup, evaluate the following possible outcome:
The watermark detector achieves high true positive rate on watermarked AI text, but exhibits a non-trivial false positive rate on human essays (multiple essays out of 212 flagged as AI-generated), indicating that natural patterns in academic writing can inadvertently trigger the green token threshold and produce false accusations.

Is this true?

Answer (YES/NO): YES